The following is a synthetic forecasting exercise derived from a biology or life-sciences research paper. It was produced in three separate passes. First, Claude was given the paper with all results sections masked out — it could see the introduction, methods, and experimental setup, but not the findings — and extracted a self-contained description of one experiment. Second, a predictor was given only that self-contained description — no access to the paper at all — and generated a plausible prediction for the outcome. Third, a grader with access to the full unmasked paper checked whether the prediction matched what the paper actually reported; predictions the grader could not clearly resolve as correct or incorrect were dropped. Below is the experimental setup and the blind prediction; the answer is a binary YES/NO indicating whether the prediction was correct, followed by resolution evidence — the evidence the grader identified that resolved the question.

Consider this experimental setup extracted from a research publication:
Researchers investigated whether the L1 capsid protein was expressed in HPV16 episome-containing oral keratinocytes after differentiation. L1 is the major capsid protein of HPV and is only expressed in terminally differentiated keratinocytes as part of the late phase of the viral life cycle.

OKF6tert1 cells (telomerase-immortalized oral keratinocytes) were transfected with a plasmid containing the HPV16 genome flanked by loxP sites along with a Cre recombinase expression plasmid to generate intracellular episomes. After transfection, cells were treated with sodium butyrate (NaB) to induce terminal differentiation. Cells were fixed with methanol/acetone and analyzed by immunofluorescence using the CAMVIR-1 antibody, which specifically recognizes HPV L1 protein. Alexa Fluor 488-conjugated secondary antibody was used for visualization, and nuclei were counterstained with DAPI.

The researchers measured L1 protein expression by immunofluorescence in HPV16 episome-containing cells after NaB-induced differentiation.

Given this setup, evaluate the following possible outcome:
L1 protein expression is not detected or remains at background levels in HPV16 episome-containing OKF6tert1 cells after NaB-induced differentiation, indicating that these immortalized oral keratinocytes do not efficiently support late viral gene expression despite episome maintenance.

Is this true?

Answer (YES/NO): NO